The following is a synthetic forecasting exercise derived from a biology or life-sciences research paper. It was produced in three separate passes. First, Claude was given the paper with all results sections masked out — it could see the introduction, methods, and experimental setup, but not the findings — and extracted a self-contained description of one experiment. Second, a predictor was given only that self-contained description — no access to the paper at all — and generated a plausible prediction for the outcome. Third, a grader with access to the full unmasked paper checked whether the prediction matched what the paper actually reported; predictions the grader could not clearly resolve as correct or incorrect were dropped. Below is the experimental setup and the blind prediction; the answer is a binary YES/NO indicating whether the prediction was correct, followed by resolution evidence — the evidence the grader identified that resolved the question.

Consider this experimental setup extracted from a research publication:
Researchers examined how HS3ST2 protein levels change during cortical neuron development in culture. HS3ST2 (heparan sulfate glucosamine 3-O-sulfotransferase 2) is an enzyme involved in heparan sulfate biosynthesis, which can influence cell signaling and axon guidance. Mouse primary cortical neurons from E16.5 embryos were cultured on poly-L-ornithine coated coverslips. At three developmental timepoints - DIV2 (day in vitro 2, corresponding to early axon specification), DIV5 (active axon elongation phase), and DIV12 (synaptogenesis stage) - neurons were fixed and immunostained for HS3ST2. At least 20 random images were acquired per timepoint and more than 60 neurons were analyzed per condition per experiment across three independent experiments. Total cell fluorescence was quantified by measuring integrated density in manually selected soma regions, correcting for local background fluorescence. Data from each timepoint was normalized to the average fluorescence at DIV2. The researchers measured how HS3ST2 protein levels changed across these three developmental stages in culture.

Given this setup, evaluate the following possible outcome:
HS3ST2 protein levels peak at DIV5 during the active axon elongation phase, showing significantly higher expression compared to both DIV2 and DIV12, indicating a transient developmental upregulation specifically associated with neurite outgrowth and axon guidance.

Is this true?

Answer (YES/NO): NO